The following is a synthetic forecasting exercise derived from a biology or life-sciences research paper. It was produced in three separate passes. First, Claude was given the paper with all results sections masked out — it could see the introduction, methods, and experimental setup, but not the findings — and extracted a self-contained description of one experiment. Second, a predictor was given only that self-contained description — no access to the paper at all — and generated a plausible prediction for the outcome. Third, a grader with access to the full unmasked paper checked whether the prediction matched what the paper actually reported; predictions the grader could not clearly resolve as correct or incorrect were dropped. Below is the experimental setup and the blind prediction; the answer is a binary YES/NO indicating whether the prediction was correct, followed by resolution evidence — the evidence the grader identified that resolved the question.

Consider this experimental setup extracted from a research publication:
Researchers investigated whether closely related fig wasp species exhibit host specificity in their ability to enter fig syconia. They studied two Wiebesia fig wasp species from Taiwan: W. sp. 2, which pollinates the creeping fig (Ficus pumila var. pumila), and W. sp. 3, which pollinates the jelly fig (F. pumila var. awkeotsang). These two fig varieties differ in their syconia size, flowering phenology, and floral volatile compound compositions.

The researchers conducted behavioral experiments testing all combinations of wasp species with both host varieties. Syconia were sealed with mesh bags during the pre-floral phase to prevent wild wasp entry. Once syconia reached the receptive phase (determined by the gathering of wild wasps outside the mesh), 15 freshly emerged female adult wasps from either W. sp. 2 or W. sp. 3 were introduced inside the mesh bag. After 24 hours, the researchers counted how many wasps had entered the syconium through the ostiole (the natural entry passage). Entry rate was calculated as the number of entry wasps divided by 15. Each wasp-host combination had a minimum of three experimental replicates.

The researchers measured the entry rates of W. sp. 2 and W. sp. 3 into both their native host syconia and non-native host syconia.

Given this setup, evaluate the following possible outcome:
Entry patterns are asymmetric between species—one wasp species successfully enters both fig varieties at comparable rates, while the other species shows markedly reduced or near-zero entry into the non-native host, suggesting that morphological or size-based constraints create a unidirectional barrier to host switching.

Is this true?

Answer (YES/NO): NO